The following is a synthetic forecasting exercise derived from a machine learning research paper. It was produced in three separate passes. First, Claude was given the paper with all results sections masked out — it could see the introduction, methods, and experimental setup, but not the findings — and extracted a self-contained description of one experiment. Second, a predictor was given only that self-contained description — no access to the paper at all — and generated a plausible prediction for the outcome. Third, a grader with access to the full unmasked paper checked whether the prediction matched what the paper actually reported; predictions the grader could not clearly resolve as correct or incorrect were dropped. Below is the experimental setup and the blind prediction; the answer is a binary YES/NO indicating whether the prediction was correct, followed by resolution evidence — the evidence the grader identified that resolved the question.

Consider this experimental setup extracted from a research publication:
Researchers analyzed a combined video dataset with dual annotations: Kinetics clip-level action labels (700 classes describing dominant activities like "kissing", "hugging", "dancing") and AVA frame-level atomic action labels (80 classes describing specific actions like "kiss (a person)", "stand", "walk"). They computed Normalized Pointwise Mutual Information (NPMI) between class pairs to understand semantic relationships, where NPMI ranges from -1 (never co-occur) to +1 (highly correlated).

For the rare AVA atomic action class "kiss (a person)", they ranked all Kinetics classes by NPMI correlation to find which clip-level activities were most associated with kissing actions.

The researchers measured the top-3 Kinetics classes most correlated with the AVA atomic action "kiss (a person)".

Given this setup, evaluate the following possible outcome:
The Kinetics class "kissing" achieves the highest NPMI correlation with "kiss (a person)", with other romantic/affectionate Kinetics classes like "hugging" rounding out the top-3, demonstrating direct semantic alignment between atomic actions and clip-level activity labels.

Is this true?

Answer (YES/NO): NO